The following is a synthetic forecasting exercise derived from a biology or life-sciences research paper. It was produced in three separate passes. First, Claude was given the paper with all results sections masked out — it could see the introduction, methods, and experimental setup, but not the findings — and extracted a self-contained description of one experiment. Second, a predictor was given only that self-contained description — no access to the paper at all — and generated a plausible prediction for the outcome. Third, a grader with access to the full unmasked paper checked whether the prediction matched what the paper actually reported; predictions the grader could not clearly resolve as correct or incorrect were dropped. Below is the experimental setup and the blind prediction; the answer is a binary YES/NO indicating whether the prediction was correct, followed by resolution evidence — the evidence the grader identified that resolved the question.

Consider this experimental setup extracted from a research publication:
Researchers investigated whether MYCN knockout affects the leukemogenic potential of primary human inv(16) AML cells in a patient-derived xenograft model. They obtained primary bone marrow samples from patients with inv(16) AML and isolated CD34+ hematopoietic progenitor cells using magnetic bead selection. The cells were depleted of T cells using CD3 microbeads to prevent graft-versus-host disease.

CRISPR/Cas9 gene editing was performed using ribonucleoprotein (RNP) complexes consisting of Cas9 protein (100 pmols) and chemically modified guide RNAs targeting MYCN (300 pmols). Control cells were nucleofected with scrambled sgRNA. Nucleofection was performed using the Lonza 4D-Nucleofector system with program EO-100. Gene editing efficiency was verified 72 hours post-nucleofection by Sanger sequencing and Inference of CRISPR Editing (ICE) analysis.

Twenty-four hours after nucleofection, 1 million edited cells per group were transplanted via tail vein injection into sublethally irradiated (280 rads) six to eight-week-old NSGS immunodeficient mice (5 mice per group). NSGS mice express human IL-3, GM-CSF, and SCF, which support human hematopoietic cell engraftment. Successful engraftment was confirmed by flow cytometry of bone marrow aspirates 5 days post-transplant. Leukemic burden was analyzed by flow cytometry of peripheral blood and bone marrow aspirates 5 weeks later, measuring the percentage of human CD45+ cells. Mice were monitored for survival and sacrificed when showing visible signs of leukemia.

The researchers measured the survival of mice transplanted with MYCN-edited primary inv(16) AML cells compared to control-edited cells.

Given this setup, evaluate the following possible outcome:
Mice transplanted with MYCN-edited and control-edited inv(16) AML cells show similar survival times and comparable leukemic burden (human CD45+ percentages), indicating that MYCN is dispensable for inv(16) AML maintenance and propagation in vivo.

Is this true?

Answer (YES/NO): NO